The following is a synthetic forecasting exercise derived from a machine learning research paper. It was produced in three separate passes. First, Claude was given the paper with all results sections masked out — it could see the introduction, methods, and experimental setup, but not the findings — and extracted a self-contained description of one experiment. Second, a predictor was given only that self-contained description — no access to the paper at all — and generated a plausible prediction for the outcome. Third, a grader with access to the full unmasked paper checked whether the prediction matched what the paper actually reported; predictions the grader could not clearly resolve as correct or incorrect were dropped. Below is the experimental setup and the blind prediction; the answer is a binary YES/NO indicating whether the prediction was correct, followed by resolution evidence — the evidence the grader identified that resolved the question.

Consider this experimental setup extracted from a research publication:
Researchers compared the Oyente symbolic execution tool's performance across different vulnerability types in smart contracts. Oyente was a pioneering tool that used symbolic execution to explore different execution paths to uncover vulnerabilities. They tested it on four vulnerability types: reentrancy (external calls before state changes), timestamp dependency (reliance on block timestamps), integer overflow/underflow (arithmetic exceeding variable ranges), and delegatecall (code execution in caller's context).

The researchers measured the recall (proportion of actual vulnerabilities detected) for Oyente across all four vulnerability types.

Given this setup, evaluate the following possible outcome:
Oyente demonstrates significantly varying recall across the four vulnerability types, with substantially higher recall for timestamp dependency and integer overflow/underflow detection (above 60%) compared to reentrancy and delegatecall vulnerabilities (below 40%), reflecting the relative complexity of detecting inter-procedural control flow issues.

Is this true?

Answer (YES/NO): NO